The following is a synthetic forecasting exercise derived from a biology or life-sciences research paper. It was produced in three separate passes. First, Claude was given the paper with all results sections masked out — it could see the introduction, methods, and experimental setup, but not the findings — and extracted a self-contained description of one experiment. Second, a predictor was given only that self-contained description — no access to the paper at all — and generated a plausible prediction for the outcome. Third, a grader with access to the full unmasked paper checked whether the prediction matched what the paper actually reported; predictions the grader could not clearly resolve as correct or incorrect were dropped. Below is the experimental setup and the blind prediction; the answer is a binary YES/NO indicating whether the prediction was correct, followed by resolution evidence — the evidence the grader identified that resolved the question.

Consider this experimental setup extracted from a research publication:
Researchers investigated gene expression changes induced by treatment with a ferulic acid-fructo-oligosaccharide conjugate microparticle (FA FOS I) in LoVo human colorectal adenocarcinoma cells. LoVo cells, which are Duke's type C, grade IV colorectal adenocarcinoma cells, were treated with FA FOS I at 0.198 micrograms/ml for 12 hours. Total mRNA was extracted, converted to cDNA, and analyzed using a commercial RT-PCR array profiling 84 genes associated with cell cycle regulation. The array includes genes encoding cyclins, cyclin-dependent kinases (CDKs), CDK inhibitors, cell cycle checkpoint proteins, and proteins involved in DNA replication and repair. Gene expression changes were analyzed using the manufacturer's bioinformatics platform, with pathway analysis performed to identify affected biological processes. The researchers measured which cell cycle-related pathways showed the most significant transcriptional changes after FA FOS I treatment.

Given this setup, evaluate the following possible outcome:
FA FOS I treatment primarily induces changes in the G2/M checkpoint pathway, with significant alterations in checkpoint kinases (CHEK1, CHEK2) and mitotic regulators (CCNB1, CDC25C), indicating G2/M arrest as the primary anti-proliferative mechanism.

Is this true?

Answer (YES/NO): NO